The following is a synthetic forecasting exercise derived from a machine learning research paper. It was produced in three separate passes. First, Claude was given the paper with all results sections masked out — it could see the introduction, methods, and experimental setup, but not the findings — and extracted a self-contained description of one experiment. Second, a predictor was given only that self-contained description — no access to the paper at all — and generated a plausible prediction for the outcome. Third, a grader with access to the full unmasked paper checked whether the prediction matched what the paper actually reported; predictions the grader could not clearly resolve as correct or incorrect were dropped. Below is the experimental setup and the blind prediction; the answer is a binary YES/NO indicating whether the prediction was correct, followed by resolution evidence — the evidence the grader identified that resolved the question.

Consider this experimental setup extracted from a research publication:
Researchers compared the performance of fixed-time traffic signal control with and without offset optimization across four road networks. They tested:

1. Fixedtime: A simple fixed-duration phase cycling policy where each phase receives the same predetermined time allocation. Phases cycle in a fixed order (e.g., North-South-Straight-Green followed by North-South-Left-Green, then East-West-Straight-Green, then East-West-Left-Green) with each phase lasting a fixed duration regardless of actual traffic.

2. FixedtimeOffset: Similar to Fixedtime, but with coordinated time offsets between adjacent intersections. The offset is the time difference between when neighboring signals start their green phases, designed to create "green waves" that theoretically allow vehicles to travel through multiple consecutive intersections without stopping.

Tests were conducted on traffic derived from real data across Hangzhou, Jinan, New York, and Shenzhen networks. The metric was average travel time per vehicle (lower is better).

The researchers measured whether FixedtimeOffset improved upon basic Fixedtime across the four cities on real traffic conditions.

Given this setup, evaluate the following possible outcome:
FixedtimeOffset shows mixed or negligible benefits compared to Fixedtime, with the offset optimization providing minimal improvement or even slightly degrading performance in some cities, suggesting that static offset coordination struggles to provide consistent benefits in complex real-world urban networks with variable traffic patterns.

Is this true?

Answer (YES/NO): NO